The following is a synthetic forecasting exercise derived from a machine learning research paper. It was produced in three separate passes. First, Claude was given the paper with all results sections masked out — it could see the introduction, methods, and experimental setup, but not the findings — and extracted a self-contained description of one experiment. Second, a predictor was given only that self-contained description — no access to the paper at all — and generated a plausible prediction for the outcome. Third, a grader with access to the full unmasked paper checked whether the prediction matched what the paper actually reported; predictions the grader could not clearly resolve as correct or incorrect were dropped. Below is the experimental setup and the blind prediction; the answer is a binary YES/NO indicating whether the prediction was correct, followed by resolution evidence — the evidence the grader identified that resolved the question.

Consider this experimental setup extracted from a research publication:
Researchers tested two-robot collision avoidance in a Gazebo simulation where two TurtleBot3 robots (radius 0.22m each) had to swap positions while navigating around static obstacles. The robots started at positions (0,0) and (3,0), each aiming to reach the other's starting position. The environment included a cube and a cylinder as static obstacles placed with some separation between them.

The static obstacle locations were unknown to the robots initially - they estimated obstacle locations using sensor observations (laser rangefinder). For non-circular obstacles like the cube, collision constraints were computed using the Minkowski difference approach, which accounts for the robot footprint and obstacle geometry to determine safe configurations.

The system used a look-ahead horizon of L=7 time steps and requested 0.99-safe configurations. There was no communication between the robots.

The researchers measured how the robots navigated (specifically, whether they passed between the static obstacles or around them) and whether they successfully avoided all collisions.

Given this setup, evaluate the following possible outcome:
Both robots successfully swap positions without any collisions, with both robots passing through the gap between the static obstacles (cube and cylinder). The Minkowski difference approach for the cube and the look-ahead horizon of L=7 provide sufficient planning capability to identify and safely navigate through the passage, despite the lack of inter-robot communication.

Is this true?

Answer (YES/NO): YES